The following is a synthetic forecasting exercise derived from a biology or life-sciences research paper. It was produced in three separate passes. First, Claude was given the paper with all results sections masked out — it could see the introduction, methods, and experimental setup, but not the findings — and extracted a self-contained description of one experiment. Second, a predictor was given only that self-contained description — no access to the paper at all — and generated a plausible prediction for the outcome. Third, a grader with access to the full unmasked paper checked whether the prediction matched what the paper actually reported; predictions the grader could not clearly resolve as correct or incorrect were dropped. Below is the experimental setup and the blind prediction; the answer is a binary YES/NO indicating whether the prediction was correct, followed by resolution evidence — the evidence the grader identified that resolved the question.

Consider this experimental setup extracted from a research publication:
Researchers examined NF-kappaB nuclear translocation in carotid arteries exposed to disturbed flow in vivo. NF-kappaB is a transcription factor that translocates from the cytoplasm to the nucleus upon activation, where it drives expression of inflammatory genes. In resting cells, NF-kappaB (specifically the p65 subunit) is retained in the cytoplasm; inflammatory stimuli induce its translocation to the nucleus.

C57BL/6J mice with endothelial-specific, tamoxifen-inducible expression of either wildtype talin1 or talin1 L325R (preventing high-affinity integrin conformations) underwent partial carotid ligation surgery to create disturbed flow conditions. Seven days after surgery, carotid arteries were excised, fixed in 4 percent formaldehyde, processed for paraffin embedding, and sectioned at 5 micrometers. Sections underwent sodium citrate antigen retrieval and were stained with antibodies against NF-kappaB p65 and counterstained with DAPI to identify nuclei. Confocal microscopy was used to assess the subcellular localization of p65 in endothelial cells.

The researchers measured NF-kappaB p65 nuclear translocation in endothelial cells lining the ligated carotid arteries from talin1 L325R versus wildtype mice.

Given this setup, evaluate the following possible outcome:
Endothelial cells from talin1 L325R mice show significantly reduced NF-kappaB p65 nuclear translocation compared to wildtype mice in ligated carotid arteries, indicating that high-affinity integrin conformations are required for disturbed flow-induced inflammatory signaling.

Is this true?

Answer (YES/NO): YES